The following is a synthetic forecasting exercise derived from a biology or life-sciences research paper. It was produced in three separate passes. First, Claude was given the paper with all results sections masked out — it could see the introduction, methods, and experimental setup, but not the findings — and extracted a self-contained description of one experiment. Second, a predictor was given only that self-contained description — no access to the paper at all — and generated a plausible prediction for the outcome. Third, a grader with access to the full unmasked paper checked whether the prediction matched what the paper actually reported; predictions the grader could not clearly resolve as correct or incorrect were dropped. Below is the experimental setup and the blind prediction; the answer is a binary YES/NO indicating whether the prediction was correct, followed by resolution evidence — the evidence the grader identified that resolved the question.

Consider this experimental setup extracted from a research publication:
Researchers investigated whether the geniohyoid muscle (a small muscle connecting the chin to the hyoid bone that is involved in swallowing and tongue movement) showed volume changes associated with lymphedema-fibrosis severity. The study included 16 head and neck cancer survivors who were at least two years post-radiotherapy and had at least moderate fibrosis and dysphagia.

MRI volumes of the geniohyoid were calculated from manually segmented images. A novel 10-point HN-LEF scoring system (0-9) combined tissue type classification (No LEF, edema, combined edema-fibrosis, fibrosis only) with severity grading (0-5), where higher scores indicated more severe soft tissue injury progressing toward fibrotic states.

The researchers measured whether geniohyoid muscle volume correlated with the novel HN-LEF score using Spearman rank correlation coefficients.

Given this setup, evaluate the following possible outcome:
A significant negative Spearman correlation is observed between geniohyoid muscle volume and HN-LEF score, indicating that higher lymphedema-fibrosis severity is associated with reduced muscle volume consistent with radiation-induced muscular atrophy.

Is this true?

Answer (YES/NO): NO